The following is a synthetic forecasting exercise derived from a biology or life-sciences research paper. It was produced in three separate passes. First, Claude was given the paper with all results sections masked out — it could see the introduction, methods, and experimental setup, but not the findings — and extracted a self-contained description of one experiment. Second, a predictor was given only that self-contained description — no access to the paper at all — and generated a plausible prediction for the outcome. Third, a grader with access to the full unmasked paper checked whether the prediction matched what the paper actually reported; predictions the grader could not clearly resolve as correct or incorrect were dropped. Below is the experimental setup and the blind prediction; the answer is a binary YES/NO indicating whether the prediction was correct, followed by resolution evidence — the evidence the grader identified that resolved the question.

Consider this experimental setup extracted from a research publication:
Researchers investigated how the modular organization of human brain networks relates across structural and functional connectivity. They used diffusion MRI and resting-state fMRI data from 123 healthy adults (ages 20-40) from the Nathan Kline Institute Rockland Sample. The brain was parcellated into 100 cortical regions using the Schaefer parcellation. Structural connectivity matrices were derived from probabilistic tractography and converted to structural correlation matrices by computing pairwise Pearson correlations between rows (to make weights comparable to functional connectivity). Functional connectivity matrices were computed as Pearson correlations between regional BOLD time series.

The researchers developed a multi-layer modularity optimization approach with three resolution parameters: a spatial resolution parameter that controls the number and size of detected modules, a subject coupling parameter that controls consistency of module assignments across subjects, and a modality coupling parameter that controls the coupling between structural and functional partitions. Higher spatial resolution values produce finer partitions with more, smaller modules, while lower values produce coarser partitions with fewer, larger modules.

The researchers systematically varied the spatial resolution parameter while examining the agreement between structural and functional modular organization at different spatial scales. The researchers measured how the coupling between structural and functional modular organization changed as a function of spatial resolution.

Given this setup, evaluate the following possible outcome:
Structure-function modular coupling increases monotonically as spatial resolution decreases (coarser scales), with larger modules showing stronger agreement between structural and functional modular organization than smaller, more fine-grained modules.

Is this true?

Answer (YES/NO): NO